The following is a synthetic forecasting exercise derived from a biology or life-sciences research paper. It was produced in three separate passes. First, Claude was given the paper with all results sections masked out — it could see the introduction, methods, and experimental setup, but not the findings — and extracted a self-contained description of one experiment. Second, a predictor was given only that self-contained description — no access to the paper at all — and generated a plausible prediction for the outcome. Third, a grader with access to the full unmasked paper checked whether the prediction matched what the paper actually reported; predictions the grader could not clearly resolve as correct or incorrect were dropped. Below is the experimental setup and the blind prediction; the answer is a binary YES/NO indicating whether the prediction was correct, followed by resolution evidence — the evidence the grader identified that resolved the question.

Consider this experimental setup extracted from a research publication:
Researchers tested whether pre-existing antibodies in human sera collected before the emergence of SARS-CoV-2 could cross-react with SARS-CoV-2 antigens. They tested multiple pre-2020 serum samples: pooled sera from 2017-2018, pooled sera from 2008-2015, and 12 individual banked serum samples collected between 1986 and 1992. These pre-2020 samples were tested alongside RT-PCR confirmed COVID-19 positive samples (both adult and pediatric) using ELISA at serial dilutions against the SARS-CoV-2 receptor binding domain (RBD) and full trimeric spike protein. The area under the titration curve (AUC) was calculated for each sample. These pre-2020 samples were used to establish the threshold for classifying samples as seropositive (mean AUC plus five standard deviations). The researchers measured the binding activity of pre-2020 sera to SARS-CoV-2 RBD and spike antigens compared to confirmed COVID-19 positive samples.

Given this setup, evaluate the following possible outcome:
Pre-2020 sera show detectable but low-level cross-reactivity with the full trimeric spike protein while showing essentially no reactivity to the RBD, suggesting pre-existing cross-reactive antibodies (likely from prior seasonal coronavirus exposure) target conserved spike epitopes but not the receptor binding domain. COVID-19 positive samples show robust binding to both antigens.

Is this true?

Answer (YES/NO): NO